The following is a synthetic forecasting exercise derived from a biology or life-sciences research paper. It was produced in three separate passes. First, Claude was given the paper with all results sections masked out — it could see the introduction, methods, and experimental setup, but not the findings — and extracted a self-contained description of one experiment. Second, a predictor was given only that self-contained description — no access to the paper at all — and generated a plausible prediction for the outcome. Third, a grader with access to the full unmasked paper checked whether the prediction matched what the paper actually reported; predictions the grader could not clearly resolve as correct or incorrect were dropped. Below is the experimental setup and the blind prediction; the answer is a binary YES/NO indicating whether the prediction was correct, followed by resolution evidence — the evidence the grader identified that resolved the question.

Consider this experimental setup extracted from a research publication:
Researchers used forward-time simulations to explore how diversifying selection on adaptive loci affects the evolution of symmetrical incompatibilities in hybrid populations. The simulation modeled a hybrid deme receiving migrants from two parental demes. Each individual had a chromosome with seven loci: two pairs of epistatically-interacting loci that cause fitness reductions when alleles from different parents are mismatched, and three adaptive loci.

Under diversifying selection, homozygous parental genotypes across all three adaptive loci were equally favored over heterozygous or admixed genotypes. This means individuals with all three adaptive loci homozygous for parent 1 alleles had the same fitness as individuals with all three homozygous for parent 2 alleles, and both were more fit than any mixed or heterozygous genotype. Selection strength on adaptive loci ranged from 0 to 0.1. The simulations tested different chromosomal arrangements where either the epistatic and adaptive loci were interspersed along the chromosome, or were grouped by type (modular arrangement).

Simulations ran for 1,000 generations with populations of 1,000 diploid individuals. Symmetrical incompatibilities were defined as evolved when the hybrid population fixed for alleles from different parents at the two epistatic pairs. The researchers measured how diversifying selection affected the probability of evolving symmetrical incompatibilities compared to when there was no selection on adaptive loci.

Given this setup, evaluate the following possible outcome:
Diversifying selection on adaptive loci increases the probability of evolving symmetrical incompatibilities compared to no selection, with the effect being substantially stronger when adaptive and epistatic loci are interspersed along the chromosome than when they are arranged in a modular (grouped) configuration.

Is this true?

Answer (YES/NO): NO